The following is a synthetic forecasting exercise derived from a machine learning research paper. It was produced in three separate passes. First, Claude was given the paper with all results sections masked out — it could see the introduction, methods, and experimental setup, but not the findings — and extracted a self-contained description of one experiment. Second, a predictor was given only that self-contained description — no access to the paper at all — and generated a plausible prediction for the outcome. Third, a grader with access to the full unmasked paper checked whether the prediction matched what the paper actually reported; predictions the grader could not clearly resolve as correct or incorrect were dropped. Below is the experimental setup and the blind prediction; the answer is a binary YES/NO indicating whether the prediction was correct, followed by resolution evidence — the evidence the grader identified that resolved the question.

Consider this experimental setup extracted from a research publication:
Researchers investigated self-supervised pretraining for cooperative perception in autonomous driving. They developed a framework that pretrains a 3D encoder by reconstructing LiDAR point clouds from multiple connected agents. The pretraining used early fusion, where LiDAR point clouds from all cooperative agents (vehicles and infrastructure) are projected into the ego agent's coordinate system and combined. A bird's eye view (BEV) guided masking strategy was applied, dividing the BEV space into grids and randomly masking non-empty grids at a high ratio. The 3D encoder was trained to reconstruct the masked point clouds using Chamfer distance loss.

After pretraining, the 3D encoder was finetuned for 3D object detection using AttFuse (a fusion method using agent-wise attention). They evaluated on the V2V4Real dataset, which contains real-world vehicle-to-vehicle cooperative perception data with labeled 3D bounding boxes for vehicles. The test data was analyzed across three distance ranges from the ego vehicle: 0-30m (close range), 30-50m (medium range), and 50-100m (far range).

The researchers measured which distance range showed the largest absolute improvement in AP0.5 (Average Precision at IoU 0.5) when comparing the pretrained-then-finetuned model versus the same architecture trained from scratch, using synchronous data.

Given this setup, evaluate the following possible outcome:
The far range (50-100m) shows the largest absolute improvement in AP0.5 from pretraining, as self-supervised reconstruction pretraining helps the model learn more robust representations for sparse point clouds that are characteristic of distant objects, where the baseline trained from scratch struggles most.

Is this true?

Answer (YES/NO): NO